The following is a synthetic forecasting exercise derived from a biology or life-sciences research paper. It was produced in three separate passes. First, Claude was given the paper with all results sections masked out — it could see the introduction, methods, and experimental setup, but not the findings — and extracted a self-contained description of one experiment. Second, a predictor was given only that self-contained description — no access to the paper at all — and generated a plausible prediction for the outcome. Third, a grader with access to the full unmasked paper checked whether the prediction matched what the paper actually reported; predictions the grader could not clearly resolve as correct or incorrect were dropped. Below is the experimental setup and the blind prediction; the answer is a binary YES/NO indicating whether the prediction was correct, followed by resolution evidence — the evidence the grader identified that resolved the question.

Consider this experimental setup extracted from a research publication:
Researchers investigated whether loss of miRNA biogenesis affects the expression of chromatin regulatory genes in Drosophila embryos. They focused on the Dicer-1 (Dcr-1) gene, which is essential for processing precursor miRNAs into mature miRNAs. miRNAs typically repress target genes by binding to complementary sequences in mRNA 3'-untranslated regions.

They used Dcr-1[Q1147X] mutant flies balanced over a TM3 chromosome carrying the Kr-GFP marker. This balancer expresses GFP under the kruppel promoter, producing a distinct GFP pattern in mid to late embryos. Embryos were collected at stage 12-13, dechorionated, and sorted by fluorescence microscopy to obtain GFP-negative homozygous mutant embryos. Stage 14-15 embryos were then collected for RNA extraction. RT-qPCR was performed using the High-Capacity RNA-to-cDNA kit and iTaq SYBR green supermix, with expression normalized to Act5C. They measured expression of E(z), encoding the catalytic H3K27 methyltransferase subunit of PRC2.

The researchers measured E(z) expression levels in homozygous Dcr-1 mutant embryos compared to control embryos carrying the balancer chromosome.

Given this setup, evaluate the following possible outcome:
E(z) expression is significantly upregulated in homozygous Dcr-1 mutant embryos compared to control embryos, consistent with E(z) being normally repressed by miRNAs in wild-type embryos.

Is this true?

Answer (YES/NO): NO